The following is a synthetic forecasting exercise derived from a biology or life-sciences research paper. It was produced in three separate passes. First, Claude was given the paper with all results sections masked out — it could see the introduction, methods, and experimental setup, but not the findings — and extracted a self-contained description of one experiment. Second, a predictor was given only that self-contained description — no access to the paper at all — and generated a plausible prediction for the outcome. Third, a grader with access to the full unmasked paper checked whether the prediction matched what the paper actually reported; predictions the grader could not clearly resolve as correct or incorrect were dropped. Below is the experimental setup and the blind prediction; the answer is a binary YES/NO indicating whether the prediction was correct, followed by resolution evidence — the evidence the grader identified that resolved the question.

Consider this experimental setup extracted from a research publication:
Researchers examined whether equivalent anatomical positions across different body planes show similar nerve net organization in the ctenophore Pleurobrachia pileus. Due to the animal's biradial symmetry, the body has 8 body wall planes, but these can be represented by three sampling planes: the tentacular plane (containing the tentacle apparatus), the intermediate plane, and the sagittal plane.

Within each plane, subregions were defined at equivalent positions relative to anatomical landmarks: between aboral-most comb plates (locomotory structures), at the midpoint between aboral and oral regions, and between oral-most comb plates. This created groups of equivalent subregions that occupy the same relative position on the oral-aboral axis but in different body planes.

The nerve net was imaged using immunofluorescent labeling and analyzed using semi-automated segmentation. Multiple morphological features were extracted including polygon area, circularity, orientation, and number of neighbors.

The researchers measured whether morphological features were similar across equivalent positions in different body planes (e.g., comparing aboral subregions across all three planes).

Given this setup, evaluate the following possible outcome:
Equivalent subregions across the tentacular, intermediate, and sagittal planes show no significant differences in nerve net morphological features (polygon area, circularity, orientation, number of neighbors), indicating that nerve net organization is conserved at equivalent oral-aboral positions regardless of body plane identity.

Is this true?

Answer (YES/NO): NO